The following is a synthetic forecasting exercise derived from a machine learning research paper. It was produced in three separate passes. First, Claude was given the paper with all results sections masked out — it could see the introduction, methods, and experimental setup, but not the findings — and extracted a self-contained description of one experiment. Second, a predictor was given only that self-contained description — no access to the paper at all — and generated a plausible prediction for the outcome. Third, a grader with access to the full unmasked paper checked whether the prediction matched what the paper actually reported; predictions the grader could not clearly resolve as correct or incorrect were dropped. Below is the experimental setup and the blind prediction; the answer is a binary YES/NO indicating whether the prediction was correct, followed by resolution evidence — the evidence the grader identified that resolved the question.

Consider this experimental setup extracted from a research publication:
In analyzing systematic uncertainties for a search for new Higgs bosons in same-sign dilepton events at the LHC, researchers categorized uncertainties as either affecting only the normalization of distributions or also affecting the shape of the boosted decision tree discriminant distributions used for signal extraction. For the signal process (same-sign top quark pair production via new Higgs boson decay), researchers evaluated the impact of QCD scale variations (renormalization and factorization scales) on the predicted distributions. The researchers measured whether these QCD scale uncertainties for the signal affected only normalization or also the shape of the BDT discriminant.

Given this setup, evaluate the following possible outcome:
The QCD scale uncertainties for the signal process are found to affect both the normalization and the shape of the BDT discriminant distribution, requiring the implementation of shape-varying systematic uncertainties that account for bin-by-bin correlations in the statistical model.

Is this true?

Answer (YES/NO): YES